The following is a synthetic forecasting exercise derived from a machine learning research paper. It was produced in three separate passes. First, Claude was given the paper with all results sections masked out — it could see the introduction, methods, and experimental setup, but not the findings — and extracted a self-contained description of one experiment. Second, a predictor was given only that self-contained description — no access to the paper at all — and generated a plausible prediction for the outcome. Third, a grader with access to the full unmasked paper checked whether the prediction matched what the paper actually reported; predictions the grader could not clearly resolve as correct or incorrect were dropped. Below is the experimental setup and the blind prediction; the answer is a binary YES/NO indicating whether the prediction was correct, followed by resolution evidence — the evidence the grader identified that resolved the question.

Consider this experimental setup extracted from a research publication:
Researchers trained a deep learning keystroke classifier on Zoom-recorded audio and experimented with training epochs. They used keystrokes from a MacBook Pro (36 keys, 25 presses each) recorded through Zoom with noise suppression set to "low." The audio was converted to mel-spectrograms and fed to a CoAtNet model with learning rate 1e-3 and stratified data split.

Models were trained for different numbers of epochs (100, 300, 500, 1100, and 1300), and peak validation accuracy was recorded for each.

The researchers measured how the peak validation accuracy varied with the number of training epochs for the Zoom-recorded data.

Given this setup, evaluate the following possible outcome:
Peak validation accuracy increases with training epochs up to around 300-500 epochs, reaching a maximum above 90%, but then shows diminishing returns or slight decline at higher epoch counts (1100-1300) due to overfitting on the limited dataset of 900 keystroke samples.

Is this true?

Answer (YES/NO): NO